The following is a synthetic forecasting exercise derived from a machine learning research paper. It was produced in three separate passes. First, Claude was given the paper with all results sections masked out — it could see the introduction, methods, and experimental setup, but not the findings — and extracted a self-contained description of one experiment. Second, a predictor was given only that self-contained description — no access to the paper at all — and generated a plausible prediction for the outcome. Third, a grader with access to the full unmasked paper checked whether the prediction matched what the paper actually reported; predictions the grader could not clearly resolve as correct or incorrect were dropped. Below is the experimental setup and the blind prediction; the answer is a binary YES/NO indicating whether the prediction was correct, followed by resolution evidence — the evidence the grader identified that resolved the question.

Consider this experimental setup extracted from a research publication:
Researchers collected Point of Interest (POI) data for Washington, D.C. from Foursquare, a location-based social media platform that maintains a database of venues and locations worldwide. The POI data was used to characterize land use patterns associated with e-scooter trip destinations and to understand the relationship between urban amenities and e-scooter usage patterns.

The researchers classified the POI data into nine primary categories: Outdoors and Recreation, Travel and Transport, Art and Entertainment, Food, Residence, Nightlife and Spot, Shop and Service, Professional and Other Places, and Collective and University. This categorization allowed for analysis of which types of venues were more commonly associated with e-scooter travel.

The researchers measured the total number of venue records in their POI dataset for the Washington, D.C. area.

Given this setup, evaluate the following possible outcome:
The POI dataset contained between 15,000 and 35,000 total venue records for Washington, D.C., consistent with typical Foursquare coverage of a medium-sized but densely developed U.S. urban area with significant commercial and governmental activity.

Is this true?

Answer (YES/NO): YES